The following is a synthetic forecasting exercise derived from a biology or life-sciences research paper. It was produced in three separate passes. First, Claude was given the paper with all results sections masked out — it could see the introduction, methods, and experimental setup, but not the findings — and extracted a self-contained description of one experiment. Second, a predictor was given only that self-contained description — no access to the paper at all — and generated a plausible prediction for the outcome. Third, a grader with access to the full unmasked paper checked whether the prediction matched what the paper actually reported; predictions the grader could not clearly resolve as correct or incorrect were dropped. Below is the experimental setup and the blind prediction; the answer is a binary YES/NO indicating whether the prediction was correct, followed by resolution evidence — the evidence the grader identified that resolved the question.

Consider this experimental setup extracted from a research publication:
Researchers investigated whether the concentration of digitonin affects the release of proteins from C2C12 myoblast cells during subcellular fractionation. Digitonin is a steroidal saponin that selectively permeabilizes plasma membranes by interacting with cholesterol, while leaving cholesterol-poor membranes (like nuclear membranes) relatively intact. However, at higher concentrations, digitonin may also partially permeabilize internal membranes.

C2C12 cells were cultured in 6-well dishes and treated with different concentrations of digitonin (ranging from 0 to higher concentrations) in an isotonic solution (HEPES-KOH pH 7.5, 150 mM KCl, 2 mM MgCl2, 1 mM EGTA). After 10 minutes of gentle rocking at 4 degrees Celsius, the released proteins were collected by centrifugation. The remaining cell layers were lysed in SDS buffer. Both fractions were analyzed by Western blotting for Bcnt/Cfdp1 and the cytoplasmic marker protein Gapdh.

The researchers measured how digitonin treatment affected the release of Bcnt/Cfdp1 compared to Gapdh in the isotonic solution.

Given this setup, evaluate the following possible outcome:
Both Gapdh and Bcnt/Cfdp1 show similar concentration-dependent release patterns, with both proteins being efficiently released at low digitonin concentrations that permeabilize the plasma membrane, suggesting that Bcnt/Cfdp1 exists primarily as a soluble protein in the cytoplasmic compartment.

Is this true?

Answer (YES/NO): NO